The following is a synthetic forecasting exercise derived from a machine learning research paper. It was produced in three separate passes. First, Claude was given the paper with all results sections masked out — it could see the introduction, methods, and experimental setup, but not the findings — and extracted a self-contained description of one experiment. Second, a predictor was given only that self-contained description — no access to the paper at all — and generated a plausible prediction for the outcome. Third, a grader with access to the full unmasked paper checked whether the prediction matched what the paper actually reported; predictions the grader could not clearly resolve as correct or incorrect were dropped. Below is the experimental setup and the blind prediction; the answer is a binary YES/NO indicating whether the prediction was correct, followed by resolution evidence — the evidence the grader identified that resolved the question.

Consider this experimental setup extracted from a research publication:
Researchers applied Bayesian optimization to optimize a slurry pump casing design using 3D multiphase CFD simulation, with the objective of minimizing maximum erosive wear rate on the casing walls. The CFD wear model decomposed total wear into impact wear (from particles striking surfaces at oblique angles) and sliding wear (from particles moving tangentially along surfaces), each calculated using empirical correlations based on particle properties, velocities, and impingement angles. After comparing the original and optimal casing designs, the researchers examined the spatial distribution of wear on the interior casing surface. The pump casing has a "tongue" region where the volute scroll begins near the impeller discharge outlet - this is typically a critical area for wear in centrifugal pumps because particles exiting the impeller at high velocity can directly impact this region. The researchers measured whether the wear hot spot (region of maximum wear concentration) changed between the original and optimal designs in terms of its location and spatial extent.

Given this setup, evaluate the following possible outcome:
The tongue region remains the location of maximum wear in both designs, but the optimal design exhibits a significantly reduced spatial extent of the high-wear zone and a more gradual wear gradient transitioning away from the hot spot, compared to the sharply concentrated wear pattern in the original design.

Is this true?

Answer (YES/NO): NO